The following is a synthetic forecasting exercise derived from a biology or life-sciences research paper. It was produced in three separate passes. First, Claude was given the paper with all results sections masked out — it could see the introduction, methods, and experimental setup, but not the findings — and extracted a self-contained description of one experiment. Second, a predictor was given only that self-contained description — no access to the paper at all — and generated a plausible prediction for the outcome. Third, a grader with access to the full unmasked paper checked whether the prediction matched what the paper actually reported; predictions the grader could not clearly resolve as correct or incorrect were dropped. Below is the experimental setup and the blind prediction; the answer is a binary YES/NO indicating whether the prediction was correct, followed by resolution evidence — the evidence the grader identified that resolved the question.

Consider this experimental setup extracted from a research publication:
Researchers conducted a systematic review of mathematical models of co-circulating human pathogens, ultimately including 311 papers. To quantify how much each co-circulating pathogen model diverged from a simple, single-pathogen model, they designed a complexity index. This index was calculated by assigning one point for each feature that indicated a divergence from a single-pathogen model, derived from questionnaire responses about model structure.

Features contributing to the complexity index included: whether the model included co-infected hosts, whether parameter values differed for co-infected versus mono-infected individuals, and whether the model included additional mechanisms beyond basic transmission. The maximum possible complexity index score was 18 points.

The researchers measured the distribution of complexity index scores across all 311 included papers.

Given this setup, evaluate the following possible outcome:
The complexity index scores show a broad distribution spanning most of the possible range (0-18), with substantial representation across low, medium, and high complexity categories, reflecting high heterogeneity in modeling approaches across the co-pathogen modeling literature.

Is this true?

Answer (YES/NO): NO